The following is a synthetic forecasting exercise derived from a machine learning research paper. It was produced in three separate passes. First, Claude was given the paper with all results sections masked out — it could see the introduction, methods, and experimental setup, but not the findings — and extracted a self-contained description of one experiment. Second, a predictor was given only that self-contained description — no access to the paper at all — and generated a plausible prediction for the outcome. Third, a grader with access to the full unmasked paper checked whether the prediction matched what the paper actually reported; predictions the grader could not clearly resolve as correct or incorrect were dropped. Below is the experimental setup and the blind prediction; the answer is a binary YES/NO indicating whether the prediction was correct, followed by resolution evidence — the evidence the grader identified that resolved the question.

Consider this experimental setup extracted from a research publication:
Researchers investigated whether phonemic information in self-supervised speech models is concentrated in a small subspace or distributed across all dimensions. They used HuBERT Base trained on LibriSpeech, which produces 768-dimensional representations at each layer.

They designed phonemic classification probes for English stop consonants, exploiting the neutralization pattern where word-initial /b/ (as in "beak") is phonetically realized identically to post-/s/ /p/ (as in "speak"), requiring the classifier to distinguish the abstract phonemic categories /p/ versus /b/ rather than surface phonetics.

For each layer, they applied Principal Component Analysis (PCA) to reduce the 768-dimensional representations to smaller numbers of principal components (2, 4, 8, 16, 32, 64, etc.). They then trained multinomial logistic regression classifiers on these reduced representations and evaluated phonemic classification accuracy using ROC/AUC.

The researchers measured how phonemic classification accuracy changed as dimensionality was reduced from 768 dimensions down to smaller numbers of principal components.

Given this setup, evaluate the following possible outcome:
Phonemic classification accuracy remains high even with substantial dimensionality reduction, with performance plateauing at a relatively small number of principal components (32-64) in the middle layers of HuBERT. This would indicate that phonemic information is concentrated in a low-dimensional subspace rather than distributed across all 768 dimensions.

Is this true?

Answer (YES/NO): NO